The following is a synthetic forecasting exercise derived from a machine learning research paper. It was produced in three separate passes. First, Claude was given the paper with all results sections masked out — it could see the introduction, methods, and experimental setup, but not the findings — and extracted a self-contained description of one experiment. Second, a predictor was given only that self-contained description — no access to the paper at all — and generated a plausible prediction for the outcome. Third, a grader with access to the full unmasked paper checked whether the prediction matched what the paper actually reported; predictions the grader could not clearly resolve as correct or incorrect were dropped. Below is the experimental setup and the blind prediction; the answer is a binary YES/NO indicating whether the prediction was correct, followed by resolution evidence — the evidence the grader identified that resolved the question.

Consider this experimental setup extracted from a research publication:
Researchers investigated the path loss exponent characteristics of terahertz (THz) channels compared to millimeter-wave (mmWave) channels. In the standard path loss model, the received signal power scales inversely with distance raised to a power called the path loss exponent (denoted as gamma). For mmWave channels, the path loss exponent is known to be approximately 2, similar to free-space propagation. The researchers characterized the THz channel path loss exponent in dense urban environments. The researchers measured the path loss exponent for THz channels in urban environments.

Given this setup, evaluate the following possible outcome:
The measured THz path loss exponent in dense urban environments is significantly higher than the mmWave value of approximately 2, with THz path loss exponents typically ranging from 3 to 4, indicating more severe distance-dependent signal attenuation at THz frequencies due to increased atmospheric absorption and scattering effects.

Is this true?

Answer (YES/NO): NO